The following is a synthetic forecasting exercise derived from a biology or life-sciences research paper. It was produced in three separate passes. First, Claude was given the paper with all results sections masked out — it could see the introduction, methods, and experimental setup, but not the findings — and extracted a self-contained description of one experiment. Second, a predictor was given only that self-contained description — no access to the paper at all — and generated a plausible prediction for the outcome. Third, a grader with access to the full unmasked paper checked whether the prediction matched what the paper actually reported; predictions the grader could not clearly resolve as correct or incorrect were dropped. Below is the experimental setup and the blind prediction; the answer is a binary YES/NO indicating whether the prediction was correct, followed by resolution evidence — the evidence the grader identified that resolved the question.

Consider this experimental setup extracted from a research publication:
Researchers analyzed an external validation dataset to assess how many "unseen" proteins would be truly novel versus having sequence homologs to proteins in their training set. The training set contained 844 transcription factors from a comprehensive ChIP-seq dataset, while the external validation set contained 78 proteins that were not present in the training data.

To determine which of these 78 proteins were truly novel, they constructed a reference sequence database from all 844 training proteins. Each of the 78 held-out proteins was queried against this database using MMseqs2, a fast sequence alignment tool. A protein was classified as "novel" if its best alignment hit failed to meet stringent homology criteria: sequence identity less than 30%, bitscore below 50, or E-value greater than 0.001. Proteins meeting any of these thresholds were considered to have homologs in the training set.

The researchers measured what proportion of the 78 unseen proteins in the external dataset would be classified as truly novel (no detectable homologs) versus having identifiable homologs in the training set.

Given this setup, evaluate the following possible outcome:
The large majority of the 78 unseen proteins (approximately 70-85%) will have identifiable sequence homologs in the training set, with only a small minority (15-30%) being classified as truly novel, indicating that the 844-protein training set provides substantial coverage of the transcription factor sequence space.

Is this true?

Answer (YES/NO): NO